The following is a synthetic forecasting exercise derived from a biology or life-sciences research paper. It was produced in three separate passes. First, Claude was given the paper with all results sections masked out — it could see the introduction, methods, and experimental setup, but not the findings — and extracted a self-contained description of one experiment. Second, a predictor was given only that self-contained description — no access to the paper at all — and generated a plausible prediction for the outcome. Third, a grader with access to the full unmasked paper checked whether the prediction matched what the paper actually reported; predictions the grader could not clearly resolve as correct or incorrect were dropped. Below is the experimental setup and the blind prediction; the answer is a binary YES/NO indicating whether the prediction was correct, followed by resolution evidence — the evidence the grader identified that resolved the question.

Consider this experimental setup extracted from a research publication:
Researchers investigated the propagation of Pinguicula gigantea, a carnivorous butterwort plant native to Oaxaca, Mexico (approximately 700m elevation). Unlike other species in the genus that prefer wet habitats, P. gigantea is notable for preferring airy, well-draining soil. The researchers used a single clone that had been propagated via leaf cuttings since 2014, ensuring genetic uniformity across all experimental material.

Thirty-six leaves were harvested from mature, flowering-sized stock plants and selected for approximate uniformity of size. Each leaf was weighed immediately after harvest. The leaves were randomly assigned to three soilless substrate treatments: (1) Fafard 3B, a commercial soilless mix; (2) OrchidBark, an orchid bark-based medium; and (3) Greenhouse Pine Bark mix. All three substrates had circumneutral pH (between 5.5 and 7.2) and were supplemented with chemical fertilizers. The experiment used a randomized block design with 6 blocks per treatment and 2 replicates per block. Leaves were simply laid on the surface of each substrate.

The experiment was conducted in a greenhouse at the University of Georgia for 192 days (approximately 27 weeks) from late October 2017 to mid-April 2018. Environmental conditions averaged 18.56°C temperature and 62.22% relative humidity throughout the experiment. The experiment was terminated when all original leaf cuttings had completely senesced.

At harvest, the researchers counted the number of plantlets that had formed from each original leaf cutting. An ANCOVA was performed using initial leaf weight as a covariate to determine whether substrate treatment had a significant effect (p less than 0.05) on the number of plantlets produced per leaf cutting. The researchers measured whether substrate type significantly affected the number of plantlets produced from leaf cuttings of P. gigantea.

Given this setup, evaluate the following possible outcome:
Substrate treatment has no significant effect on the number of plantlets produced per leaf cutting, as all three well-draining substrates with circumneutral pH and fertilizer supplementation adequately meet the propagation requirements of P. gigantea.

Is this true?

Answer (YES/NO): YES